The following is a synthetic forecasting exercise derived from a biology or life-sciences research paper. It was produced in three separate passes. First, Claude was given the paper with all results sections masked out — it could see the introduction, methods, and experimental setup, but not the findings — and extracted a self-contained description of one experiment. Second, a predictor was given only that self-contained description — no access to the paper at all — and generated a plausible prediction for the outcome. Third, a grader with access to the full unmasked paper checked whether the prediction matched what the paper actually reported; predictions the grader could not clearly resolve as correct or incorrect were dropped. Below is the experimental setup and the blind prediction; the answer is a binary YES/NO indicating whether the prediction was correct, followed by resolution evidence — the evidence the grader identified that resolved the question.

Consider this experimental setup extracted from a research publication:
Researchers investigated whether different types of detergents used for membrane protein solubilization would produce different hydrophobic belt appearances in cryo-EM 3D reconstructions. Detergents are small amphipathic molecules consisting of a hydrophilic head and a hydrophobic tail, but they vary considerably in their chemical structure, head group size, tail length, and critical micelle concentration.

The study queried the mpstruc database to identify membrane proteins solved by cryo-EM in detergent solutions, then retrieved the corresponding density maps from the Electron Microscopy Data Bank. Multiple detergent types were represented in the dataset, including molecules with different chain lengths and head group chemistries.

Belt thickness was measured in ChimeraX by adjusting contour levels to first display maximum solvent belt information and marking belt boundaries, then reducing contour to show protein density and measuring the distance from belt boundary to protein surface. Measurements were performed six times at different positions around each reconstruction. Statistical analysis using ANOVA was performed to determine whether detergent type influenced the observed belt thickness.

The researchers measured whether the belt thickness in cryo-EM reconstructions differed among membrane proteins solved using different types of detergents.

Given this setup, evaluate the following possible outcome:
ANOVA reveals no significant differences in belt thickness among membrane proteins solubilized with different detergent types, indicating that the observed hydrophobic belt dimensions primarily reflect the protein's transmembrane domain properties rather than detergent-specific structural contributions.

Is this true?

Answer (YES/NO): YES